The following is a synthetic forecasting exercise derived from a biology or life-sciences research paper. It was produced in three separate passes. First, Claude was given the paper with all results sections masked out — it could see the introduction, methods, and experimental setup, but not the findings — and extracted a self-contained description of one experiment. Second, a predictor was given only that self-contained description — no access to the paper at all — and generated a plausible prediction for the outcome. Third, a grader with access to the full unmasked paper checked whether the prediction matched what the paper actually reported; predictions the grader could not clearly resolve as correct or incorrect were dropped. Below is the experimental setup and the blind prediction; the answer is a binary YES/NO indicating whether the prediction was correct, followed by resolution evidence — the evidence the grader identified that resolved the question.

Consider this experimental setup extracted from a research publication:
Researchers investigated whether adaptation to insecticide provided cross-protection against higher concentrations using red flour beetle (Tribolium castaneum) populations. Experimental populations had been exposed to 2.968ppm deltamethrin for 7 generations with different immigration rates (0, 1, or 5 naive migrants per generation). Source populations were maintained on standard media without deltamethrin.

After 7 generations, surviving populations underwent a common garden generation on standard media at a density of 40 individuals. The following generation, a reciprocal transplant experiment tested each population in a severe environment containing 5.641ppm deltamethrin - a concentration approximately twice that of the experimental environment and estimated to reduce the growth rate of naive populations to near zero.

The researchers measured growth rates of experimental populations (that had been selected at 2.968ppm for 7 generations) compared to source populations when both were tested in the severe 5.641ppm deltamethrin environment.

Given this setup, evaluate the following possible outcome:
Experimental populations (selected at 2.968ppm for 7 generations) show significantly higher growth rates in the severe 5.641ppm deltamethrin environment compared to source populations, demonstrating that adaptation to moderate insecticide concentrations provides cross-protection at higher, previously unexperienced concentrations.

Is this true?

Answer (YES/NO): YES